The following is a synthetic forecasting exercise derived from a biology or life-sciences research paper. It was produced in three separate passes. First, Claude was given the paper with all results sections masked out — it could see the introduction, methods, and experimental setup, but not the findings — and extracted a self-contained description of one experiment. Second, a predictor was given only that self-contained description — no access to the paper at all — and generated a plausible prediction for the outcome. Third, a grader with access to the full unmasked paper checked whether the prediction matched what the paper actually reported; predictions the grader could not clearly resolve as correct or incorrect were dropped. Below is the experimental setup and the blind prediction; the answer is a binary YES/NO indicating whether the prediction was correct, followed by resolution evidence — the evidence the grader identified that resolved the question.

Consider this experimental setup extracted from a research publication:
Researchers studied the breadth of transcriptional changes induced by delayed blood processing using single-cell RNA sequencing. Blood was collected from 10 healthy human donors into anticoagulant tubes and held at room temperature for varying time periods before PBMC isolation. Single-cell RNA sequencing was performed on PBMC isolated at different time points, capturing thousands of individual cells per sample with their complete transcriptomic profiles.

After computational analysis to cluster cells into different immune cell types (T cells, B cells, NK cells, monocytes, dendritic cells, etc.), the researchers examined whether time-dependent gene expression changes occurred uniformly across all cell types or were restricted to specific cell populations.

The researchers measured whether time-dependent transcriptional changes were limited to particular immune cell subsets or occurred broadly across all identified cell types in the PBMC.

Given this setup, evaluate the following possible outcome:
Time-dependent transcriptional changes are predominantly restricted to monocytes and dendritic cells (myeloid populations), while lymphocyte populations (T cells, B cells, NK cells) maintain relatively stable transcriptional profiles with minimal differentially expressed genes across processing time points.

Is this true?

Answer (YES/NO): NO